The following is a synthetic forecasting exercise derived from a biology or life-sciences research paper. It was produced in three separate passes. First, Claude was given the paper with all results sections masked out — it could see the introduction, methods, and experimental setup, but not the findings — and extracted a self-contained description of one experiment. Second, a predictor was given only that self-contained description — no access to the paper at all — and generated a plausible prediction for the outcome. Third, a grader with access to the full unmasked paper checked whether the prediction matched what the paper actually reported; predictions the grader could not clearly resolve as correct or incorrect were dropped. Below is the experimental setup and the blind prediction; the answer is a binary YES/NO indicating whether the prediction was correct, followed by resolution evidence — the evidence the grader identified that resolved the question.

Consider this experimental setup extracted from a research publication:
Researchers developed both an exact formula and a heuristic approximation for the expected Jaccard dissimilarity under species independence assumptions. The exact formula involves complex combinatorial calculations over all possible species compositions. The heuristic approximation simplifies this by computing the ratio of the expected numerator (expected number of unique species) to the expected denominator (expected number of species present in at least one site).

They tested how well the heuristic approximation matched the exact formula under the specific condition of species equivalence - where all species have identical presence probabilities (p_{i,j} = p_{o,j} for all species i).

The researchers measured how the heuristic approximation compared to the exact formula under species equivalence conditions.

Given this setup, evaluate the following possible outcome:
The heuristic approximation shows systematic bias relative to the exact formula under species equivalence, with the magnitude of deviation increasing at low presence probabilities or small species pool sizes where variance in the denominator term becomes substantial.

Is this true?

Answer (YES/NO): NO